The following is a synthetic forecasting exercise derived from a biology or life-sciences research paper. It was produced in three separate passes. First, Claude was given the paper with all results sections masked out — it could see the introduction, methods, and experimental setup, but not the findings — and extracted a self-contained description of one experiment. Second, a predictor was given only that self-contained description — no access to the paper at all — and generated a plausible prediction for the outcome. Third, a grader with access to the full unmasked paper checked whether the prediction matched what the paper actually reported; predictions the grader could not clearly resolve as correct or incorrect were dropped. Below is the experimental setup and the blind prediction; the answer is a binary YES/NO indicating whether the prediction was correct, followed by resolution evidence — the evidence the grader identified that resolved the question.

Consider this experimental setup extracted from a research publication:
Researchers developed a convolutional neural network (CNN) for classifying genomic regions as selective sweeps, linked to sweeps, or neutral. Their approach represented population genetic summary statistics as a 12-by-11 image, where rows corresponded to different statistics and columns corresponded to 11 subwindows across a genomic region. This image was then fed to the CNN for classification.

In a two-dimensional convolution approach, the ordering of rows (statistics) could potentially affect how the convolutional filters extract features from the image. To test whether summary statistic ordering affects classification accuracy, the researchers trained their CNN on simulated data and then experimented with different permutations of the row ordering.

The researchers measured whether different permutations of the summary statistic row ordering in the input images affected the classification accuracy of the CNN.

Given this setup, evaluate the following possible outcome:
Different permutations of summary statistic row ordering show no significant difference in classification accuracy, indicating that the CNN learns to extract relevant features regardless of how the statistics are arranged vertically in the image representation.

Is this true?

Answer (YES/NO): YES